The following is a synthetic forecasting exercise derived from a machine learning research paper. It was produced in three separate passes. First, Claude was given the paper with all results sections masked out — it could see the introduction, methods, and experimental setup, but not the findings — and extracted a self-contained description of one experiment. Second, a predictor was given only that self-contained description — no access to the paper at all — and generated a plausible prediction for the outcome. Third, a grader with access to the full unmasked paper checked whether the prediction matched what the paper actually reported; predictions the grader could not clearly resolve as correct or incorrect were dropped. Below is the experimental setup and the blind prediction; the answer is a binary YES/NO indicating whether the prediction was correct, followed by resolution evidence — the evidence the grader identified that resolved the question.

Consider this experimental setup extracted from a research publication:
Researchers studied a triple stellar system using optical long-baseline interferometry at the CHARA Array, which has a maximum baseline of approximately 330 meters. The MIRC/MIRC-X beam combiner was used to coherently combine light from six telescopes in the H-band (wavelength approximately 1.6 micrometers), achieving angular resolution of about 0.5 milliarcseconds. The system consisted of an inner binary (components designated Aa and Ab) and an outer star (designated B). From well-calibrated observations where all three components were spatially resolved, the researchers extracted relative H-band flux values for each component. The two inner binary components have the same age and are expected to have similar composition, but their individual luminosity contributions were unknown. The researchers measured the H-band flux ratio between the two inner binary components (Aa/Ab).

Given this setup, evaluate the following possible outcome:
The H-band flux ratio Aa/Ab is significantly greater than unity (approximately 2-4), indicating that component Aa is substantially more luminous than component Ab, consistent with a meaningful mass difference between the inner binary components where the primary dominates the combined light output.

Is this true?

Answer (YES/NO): NO